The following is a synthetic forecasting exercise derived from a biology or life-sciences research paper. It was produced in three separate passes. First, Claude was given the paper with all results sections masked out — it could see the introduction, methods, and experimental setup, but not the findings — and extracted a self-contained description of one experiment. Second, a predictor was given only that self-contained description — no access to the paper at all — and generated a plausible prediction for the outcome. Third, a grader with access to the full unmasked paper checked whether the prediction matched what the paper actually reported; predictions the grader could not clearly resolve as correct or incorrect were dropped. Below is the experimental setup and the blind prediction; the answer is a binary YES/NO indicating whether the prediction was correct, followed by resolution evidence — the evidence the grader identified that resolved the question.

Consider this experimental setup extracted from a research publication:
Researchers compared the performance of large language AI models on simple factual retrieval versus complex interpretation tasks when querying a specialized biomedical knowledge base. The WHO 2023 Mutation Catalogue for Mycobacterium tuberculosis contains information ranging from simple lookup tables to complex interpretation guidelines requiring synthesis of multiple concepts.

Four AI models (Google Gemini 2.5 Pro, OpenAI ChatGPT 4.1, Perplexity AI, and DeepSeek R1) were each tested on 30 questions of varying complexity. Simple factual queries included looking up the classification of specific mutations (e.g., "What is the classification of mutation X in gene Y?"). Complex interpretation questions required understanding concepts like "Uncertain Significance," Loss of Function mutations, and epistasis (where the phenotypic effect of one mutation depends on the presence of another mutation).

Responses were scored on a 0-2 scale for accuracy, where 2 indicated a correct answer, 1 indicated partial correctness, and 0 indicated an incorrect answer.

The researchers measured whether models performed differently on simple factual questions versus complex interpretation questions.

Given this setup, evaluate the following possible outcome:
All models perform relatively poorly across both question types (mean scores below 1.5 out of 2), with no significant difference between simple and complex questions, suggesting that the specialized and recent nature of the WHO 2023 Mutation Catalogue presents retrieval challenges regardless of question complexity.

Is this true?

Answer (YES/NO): NO